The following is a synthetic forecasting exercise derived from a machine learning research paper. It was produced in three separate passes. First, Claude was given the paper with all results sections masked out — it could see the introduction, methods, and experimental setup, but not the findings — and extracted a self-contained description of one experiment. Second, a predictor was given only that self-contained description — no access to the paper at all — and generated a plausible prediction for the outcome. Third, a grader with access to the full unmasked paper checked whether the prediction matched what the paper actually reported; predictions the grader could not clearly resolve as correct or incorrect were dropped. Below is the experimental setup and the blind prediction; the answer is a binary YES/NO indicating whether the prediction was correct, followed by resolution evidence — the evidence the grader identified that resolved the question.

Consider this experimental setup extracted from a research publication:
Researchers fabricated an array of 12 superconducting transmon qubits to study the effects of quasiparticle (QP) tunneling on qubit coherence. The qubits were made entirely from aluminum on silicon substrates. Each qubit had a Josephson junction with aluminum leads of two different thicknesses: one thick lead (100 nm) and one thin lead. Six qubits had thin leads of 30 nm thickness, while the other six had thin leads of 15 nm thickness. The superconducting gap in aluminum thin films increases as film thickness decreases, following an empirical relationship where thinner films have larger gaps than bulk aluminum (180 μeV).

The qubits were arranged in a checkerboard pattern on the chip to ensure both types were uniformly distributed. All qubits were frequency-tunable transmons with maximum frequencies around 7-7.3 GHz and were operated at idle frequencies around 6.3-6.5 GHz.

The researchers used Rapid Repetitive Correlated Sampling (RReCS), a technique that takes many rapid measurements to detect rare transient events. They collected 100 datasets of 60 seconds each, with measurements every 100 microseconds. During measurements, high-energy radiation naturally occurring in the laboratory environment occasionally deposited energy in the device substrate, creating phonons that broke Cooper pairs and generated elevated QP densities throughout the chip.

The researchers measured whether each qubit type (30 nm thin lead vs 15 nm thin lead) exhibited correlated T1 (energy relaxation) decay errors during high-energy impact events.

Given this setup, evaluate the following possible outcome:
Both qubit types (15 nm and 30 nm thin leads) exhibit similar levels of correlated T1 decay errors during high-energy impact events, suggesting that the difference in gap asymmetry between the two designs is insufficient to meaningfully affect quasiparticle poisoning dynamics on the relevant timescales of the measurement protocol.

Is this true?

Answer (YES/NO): NO